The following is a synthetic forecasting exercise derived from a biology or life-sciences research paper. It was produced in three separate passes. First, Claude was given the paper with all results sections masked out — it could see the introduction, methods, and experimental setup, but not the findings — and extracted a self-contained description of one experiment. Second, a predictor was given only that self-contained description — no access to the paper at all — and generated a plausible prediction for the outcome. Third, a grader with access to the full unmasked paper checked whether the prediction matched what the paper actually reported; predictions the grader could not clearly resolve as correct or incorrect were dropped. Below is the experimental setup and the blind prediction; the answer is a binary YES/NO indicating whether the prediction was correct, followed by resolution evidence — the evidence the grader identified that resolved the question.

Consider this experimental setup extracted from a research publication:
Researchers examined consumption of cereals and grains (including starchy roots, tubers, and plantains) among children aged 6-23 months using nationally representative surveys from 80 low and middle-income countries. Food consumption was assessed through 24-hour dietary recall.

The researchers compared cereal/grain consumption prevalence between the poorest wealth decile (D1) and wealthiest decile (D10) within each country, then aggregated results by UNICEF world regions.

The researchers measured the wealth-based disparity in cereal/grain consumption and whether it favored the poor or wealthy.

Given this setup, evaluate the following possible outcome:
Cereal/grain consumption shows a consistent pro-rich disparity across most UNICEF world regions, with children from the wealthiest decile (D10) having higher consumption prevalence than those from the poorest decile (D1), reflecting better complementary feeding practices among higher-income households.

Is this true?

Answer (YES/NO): NO